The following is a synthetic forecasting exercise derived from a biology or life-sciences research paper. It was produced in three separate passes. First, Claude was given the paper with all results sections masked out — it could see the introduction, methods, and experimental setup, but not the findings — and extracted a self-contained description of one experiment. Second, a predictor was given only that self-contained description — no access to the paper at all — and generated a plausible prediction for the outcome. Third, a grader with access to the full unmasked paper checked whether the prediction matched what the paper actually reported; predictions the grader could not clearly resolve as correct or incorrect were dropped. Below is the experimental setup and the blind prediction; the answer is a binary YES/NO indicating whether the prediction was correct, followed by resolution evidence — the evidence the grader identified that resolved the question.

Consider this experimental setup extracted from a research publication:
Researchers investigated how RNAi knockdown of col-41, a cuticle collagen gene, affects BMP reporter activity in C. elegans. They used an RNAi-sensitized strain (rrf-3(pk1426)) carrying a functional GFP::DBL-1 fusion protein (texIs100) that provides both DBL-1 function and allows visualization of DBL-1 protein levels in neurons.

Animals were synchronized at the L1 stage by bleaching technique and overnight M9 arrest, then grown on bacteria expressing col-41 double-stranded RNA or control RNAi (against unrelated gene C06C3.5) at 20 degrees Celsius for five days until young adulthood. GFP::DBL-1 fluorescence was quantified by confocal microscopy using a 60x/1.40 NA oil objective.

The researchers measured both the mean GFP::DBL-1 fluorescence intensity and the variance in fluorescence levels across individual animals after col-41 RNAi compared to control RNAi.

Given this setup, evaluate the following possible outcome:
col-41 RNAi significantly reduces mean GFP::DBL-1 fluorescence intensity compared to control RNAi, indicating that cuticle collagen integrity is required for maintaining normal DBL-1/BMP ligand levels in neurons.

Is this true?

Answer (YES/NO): NO